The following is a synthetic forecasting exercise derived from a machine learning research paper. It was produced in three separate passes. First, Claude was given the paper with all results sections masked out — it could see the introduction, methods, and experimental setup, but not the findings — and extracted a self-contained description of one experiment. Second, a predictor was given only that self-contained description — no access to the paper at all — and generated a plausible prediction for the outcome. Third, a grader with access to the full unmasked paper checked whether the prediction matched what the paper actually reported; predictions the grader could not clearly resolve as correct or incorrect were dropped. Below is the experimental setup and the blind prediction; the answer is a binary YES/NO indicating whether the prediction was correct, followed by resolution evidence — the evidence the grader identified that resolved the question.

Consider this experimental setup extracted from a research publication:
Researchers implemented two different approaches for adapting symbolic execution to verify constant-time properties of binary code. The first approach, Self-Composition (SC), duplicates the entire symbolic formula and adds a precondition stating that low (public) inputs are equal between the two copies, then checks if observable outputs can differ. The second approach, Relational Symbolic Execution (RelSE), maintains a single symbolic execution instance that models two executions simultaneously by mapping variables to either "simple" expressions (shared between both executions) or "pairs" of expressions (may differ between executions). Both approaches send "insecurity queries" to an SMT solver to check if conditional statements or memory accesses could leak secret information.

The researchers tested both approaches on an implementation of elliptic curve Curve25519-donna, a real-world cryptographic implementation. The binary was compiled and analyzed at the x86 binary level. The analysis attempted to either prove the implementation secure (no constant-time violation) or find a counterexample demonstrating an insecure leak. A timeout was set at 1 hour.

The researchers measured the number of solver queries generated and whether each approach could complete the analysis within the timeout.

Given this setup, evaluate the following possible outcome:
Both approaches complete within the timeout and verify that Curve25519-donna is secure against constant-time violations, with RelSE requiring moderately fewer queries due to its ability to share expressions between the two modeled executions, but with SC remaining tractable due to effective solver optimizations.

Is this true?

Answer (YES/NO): NO